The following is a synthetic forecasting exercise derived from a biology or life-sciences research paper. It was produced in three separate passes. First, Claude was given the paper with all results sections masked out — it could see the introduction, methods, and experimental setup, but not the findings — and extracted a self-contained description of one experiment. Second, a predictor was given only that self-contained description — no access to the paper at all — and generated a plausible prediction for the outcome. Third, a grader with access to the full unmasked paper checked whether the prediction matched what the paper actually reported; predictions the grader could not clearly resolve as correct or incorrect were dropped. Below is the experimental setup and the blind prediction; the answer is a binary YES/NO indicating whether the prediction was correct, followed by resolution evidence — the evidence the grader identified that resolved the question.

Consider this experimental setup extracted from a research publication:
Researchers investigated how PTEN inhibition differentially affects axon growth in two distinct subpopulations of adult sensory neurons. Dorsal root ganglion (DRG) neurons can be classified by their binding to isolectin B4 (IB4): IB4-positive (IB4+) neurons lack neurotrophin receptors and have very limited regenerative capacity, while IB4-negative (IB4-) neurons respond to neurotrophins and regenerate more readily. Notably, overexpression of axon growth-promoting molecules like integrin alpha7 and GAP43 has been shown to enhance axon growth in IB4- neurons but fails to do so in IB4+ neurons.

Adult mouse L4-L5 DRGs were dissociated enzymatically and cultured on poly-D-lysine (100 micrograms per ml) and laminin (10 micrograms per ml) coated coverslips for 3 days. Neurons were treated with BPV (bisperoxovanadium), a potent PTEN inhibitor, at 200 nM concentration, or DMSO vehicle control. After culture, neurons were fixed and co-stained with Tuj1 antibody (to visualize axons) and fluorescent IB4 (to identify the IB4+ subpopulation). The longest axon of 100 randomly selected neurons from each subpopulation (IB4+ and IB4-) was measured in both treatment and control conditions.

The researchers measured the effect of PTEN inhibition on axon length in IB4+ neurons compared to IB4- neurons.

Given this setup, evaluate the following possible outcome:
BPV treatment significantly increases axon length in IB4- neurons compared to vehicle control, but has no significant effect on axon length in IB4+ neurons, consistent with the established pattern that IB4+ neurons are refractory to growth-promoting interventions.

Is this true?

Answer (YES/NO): NO